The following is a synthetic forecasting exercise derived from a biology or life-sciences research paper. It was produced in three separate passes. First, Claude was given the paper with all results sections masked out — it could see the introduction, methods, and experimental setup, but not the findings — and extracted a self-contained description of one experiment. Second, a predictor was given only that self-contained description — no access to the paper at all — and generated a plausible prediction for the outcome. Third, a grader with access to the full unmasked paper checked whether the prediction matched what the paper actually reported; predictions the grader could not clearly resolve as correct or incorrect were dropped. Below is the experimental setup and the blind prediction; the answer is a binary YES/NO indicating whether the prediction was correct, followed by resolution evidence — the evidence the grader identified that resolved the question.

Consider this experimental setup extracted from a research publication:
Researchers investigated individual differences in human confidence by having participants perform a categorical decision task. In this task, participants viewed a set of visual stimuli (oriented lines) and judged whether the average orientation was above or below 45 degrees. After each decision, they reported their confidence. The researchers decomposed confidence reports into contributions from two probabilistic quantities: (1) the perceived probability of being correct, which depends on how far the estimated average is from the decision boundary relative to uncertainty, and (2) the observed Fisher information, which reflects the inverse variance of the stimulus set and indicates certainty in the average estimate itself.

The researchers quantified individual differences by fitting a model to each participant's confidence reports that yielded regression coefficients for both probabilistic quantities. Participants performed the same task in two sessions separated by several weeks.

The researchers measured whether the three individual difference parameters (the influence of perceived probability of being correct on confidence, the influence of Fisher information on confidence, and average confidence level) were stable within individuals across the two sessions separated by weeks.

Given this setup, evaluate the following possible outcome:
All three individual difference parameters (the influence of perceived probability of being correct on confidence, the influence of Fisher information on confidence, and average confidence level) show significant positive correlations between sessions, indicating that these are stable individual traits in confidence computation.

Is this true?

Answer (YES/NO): YES